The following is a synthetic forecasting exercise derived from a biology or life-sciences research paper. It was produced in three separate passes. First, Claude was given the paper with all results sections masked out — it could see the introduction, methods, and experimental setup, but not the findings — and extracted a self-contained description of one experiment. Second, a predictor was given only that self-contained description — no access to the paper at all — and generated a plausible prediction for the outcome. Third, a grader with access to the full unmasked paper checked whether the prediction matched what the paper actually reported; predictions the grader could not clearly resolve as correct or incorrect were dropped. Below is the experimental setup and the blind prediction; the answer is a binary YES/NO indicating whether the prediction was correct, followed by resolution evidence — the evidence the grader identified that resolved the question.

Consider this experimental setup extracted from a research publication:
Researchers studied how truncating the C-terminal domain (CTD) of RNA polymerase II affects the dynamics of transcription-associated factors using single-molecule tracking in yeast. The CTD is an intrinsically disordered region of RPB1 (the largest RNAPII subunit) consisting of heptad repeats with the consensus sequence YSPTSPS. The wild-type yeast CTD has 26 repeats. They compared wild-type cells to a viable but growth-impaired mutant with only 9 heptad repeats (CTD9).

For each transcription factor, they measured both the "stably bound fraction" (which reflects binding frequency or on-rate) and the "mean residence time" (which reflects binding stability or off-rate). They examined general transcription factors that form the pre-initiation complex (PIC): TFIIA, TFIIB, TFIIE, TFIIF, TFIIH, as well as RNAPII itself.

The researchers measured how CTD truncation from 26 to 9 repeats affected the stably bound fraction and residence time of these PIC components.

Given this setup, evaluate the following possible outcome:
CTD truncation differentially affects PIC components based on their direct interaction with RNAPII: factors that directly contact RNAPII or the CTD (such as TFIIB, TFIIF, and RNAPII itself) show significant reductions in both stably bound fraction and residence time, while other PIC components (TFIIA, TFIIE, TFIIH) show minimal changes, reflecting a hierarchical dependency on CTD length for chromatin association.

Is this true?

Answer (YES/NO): NO